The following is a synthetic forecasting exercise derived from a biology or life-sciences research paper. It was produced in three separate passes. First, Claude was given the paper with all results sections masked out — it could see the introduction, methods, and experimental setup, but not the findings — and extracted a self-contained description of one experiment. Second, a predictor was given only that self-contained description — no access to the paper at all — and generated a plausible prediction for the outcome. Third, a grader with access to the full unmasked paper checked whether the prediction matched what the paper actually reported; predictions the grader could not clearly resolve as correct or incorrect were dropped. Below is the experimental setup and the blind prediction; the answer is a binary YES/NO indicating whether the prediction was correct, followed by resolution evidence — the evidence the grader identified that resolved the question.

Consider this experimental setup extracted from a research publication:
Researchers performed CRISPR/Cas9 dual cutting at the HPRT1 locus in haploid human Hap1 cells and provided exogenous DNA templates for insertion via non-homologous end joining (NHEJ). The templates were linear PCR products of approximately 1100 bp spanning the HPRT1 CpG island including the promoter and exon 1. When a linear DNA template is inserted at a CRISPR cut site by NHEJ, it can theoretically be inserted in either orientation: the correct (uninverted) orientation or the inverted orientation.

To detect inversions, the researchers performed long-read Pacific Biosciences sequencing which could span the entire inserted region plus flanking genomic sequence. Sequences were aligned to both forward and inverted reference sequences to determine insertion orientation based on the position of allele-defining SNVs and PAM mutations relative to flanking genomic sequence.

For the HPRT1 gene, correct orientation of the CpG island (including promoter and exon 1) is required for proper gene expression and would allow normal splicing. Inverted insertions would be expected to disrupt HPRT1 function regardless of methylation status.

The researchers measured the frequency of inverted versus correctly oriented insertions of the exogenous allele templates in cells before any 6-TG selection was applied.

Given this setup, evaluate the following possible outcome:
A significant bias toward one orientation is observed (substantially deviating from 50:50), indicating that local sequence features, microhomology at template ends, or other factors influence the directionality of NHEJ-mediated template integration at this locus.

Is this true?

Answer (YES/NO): NO